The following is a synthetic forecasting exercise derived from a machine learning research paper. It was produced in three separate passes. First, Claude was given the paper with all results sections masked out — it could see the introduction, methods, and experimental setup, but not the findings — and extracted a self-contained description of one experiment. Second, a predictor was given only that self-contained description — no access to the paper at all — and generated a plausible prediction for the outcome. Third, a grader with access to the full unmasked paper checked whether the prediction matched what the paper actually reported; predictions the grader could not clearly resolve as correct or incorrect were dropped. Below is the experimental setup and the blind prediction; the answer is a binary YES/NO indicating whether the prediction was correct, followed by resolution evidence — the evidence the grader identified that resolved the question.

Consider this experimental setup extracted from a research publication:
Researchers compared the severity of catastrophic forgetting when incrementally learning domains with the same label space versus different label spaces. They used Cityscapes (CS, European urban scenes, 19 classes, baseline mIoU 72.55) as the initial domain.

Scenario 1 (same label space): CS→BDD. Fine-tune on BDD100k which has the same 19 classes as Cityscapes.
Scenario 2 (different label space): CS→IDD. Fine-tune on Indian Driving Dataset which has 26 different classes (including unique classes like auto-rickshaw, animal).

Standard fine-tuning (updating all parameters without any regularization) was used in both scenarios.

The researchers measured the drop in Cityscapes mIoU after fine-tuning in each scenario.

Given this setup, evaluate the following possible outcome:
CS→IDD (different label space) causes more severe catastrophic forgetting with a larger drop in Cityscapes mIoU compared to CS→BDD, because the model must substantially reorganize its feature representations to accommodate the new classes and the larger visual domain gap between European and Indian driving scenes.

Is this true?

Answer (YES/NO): YES